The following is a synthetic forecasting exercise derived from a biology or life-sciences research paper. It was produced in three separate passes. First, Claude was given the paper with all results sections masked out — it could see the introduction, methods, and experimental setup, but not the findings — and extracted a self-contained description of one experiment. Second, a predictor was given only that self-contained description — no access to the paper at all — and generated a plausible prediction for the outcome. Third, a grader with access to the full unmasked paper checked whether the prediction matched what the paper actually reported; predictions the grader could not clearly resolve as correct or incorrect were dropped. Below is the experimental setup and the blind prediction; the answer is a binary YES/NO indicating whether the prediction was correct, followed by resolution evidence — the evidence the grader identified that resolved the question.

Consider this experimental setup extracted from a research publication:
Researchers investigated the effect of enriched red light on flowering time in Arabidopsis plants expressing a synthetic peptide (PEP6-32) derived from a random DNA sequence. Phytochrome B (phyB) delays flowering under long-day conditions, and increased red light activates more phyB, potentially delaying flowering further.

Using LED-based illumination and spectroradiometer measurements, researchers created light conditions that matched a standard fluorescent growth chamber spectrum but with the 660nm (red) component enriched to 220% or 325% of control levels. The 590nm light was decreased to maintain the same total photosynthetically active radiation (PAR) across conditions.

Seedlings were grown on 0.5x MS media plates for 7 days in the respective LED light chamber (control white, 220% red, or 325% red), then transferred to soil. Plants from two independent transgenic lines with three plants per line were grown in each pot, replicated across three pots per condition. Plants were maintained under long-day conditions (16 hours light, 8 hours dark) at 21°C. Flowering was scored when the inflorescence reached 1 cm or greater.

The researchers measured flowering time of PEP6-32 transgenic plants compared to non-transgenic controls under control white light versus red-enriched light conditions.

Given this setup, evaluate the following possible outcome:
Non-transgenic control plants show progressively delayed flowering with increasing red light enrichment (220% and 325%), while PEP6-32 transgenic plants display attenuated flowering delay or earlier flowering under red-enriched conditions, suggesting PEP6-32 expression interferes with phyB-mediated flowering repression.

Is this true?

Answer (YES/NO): NO